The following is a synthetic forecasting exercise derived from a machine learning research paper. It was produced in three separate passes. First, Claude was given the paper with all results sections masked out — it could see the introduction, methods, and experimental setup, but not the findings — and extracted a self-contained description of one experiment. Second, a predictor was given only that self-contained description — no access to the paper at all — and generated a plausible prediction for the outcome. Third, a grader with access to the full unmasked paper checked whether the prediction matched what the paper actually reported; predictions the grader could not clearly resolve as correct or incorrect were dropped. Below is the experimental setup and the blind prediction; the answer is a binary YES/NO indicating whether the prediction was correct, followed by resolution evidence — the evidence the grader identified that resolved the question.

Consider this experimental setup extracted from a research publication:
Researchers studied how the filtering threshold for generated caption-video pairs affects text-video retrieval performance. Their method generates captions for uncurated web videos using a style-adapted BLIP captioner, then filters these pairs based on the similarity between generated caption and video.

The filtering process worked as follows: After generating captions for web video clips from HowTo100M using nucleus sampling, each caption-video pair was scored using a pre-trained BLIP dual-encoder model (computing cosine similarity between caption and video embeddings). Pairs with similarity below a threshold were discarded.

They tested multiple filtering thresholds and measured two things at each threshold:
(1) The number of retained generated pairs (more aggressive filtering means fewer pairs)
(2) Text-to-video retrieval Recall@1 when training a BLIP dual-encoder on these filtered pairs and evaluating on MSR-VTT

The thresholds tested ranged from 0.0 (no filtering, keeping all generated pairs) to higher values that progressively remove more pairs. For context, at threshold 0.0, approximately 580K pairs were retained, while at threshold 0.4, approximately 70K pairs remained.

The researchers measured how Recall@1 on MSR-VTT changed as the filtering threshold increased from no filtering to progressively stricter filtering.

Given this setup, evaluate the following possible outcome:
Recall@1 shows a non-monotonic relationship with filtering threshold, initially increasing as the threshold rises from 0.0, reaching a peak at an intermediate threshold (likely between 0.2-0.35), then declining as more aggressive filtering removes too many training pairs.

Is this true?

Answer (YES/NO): YES